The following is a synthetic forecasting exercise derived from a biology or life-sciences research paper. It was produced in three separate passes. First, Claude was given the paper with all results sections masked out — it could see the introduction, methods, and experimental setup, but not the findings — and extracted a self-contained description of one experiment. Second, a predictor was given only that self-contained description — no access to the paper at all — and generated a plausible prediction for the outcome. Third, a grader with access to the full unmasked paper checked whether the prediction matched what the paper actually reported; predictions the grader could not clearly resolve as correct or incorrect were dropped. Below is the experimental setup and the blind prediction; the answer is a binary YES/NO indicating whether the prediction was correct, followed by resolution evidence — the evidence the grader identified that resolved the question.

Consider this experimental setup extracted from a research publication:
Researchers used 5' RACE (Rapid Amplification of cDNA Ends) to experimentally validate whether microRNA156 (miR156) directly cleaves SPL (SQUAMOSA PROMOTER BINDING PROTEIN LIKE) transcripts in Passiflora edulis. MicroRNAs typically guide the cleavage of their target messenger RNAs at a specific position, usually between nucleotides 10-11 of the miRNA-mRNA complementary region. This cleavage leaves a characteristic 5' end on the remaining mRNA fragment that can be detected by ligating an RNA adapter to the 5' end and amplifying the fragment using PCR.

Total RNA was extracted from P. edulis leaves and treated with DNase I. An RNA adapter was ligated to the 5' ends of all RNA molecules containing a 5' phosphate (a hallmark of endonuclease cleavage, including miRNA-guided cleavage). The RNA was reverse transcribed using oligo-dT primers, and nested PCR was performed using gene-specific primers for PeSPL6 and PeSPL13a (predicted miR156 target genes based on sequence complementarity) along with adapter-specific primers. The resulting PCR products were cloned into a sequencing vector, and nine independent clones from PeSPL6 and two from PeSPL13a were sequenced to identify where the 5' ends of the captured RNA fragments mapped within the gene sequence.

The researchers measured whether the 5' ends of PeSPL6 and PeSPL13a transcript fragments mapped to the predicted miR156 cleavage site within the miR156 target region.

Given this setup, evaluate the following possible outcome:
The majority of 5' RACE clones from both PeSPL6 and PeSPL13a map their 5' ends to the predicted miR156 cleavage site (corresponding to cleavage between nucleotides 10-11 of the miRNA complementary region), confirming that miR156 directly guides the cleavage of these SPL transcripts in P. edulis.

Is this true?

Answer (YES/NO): YES